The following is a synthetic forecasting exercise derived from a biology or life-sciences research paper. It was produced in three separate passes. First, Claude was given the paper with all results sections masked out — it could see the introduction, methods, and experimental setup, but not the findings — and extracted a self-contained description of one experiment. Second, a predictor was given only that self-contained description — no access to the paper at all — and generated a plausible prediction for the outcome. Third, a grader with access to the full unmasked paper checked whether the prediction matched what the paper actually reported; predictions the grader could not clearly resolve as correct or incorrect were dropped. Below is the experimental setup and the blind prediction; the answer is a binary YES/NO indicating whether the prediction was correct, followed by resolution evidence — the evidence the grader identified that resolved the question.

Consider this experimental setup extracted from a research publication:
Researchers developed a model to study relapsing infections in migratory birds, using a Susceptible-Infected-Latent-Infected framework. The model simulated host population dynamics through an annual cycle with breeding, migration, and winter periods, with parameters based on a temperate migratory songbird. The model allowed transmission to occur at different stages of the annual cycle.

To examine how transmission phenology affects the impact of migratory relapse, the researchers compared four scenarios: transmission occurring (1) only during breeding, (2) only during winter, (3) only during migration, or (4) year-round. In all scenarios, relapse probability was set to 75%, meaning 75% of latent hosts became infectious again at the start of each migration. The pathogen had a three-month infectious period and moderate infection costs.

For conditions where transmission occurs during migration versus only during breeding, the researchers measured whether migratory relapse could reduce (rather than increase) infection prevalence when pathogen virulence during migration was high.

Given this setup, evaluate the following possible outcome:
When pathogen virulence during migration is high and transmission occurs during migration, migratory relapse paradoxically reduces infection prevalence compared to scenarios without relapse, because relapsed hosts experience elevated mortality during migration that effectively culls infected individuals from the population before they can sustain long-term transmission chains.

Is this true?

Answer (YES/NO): YES